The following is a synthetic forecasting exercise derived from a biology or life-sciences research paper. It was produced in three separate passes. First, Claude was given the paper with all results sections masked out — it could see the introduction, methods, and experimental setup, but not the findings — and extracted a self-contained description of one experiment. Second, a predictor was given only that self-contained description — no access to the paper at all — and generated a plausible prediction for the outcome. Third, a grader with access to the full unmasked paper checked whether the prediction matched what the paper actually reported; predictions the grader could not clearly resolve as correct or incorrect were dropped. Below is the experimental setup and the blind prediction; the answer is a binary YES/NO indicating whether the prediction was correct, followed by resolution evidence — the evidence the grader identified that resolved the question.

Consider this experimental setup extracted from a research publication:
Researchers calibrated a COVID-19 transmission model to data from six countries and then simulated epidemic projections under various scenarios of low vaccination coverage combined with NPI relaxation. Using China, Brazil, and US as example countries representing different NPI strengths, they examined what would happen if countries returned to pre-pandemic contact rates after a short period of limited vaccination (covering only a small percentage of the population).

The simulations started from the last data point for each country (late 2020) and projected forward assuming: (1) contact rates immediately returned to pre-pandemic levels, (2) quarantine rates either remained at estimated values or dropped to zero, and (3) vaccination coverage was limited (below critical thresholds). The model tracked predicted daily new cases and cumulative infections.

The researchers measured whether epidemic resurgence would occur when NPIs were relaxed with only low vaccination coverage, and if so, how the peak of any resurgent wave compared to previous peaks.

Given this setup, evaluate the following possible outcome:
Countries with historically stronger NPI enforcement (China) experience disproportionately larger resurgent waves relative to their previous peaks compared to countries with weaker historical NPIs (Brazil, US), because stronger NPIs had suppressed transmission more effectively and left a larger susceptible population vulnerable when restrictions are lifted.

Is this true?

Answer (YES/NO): NO